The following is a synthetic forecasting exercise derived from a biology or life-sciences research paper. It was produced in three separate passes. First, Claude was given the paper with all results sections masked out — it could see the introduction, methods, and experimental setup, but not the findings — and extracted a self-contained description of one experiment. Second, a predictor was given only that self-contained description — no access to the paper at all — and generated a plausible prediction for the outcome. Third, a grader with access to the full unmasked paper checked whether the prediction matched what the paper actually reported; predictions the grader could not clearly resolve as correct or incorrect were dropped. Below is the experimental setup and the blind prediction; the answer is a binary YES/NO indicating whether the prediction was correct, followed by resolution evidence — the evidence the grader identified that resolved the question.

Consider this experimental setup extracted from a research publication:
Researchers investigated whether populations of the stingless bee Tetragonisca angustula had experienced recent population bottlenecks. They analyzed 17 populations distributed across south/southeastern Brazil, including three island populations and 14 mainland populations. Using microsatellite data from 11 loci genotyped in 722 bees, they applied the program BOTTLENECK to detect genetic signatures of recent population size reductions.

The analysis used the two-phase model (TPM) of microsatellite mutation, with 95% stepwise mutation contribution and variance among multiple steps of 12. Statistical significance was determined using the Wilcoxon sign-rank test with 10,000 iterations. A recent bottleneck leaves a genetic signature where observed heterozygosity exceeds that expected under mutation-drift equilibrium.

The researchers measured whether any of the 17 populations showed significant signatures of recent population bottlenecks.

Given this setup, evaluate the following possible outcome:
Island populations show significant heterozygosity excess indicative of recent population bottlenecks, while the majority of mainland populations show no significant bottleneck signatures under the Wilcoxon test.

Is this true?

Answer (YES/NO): NO